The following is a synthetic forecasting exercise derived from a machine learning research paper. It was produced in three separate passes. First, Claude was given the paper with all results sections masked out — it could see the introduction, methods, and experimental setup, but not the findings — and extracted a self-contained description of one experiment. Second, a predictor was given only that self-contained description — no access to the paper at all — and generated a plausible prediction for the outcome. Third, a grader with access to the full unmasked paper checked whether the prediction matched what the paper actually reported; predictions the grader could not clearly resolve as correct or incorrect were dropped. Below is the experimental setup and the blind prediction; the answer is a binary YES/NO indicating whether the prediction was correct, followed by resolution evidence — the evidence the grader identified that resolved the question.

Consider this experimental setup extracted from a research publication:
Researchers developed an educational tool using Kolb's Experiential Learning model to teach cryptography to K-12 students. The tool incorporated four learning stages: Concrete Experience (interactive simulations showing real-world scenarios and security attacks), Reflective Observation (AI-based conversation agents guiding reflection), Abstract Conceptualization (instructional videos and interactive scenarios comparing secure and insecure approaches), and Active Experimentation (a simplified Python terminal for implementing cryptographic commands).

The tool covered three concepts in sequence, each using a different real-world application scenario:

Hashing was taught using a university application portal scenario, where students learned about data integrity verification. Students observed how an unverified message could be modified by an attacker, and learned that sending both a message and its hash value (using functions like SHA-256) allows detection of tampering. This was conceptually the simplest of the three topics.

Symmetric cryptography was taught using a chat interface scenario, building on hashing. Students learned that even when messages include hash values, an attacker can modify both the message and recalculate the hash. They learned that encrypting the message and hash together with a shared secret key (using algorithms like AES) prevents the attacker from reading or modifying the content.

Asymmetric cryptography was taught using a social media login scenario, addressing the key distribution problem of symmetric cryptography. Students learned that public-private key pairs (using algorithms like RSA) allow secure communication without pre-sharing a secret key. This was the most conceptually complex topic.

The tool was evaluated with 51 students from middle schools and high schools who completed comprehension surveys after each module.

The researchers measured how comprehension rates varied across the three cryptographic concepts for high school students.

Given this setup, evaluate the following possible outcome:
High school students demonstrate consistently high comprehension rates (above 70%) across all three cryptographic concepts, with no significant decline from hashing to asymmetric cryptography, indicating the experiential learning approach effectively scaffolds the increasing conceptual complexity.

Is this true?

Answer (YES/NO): YES